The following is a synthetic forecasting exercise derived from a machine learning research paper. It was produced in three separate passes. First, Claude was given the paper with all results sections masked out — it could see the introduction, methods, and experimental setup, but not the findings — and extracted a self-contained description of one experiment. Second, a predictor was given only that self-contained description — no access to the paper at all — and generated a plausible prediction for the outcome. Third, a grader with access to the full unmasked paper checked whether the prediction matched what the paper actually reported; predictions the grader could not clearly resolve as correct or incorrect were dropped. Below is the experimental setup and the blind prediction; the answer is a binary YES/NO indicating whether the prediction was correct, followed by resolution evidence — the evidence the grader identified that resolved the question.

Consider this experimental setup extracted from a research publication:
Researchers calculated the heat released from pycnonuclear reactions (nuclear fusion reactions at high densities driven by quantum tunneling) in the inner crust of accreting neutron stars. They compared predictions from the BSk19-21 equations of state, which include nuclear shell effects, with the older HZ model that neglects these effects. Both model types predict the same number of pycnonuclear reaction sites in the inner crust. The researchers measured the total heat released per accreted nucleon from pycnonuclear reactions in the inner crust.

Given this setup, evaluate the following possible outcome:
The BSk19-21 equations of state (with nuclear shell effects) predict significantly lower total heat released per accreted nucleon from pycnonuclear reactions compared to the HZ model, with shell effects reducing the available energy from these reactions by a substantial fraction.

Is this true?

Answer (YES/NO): NO